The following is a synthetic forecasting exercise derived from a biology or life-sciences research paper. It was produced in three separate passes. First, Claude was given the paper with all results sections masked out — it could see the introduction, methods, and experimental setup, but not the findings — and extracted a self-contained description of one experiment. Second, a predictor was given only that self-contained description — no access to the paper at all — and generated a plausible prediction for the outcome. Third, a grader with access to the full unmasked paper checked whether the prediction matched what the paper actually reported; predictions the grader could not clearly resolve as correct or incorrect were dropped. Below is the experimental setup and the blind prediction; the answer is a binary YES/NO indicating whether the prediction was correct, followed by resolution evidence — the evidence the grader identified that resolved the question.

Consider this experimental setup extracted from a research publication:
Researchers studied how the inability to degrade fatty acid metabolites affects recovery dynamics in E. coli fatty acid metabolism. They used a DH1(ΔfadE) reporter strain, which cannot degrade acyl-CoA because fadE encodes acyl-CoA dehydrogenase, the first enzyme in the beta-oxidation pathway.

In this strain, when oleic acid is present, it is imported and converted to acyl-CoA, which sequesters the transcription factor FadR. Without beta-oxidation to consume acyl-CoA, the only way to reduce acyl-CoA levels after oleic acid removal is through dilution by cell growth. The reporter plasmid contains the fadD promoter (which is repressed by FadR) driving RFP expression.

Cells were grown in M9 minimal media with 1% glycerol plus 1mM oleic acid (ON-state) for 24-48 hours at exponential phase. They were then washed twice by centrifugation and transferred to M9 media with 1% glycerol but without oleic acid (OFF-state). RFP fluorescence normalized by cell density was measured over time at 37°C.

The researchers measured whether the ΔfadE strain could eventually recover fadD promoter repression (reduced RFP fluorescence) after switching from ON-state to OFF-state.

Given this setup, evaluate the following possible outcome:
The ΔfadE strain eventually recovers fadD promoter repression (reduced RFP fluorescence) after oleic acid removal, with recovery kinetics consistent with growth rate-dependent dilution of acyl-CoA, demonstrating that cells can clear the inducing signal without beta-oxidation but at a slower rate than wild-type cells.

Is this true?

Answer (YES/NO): NO